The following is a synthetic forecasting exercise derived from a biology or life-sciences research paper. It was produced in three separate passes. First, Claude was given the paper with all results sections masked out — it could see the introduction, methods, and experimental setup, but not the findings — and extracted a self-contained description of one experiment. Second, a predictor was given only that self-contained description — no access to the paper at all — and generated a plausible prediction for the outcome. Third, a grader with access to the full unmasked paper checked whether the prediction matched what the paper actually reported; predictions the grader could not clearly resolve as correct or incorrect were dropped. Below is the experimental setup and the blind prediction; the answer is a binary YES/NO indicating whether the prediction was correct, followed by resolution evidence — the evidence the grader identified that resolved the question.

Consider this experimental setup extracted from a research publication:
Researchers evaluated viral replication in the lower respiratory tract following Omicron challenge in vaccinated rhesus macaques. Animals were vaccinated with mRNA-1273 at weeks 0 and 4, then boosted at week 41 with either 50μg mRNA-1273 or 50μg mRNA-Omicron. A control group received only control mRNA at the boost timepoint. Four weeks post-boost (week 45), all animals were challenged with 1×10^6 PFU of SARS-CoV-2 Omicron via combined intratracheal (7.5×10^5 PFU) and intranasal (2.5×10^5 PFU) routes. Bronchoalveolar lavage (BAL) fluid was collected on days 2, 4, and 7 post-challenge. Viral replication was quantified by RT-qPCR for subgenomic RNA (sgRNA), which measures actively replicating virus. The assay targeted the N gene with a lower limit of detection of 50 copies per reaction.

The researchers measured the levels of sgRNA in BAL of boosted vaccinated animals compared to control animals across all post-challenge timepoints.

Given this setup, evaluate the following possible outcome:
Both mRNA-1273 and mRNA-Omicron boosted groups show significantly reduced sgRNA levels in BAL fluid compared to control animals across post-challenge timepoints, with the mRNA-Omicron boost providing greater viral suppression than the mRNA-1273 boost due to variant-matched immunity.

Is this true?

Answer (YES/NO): NO